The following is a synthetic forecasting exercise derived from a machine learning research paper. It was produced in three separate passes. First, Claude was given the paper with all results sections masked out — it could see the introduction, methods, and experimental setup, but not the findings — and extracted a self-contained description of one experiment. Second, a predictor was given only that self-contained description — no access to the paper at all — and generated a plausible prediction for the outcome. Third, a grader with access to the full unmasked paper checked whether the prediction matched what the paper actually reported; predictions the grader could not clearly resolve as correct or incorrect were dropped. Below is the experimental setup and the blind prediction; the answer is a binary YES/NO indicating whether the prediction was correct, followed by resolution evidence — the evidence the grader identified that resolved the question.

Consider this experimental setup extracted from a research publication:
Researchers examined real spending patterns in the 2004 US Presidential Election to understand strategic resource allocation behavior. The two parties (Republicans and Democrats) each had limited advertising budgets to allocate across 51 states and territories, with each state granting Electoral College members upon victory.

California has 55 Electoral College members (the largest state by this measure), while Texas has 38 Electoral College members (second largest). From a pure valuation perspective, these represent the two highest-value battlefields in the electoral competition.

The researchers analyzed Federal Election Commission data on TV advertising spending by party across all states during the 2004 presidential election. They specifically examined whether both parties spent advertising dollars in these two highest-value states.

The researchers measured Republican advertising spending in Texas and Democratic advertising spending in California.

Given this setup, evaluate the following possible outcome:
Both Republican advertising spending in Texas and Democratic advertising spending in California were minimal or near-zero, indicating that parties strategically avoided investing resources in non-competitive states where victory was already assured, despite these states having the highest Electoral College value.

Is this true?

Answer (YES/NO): YES